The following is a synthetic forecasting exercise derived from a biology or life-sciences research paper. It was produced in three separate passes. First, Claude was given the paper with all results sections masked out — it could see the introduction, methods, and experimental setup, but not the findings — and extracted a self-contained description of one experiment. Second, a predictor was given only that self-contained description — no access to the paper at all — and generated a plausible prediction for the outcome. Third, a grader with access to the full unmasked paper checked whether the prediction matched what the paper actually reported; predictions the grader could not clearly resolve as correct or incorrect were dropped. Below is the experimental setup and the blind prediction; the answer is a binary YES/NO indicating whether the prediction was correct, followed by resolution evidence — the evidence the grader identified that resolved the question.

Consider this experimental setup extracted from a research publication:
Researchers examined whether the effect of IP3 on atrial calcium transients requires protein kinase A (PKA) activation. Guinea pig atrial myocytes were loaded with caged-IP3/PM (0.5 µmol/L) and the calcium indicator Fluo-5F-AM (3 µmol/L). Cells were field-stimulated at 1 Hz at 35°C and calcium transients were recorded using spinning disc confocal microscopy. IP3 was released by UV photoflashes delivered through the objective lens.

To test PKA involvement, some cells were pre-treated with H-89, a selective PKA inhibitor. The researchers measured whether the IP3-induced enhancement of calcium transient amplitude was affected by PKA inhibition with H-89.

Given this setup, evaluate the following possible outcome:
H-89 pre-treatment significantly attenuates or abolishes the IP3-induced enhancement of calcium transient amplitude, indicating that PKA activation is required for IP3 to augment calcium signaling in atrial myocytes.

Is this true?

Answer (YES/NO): YES